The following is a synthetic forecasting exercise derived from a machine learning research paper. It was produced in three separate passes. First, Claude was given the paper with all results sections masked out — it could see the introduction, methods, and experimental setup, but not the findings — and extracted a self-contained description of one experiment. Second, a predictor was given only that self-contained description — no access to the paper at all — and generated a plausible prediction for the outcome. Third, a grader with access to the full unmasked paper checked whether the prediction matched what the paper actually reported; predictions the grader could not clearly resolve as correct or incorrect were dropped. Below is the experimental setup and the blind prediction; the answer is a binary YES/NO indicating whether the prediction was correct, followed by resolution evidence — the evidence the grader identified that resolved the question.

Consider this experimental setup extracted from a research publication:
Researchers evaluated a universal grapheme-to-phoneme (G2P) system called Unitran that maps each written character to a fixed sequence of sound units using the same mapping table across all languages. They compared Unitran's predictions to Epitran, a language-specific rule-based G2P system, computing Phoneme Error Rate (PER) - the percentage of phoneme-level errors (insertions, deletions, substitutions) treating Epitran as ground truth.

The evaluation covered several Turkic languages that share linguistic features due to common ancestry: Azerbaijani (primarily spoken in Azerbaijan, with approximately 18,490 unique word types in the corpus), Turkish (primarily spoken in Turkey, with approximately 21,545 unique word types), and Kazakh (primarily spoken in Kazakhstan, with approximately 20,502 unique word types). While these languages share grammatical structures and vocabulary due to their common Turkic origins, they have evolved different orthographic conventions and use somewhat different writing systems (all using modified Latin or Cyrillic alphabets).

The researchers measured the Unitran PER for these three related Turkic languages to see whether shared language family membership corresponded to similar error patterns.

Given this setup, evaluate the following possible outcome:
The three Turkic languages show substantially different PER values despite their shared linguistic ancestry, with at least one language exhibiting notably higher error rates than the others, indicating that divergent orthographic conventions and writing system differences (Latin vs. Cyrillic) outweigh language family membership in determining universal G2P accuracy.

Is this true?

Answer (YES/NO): YES